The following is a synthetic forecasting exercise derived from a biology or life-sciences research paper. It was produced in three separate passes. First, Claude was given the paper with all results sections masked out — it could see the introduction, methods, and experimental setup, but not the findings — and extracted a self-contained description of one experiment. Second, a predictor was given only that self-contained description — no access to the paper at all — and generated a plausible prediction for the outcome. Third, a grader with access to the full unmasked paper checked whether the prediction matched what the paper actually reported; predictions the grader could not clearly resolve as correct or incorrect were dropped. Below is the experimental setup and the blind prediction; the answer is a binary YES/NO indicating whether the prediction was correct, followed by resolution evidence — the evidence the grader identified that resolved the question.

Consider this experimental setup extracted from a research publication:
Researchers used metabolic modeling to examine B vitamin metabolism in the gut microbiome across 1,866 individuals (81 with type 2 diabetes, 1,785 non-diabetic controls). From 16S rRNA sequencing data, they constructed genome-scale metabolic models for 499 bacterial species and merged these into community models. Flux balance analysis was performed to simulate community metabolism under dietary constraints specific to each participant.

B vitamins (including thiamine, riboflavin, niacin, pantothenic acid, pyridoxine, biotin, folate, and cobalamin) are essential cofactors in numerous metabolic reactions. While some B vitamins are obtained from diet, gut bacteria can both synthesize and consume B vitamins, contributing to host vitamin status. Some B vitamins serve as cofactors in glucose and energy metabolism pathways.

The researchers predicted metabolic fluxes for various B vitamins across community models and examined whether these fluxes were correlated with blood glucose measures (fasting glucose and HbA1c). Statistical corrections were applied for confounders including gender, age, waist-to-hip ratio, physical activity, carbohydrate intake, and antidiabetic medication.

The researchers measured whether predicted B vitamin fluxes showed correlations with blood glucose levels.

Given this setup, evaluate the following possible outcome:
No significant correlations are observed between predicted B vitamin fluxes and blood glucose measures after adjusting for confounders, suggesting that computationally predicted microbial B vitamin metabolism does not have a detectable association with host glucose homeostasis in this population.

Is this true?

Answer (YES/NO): NO